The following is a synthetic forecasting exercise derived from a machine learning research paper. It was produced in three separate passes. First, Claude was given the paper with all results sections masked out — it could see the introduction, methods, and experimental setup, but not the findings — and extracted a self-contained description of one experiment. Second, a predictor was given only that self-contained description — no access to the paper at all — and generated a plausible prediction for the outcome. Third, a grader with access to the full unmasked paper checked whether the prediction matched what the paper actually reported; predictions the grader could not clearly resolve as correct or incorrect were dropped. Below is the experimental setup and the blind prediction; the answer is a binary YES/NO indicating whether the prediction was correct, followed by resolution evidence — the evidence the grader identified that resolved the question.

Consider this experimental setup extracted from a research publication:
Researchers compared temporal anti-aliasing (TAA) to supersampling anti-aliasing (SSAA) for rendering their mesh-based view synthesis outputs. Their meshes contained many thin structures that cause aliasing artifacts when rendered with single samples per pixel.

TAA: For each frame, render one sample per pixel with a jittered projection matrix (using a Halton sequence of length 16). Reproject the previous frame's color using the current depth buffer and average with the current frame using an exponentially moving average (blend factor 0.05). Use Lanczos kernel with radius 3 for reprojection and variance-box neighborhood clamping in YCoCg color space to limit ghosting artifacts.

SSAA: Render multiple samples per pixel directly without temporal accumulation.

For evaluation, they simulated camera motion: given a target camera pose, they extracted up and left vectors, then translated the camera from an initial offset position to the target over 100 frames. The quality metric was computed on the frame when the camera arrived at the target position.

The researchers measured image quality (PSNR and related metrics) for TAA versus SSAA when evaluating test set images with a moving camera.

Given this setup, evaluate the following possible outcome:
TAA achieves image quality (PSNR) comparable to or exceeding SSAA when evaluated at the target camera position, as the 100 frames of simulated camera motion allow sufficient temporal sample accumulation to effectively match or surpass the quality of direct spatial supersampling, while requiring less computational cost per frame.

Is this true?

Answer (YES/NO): YES